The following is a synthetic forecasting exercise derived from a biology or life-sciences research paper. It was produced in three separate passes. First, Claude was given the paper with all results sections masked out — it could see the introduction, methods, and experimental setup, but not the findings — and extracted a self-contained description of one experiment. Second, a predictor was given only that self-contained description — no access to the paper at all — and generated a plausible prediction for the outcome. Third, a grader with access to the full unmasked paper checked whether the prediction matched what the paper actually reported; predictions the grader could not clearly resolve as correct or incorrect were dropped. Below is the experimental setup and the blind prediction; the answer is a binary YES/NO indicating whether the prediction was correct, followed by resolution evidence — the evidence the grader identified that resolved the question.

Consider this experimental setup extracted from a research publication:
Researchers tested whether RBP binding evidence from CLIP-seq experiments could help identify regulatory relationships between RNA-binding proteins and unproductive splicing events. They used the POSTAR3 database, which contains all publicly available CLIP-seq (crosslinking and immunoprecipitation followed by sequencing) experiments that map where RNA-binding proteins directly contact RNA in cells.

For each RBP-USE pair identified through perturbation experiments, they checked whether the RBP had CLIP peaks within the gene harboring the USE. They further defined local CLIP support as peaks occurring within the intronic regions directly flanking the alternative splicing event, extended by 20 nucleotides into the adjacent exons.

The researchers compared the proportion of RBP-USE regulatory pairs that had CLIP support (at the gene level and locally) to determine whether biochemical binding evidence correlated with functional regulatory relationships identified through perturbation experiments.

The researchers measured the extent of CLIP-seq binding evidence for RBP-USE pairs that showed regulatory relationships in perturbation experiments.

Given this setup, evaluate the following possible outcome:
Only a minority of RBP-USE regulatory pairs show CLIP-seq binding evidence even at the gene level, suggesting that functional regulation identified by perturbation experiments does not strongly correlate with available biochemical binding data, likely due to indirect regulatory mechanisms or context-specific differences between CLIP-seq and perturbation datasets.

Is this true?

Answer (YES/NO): NO